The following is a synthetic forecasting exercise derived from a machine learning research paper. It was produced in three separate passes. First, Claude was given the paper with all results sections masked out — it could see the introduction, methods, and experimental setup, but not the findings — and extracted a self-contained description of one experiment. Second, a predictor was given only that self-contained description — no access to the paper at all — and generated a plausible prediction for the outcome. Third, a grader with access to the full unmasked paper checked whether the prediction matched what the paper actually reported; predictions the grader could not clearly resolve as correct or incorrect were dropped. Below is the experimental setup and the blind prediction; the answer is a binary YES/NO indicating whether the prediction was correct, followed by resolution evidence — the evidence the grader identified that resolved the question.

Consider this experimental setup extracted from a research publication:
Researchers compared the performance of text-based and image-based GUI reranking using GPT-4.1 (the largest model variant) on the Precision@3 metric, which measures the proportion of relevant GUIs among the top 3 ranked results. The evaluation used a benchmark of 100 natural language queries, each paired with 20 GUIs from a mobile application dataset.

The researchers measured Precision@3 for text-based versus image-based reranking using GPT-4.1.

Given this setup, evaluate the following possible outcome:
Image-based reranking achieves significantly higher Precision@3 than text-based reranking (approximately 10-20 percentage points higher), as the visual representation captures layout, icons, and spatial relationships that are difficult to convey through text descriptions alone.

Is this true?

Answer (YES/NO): NO